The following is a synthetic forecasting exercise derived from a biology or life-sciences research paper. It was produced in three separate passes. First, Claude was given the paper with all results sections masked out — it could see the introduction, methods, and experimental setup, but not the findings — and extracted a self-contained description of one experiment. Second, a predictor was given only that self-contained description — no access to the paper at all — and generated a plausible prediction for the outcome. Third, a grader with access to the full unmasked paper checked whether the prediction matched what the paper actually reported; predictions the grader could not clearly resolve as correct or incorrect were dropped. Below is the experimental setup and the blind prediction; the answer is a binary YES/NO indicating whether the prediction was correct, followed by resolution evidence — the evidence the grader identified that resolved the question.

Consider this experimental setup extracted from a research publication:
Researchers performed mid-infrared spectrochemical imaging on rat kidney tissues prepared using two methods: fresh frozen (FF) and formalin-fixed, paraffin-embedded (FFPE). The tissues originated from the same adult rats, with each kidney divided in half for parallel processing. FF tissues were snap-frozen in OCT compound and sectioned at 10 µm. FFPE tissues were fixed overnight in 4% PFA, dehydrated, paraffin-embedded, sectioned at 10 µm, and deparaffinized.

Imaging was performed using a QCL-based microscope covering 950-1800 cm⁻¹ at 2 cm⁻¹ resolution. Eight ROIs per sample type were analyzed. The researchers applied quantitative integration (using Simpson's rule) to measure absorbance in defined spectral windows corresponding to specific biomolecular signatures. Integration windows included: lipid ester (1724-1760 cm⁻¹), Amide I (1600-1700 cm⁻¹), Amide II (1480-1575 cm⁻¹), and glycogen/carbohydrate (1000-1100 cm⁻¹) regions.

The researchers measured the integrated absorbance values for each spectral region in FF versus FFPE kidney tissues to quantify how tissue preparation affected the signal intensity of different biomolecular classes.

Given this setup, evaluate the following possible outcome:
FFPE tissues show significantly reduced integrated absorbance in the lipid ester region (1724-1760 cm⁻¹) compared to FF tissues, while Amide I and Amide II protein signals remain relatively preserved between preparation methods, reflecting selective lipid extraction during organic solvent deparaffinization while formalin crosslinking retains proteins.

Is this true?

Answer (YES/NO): NO